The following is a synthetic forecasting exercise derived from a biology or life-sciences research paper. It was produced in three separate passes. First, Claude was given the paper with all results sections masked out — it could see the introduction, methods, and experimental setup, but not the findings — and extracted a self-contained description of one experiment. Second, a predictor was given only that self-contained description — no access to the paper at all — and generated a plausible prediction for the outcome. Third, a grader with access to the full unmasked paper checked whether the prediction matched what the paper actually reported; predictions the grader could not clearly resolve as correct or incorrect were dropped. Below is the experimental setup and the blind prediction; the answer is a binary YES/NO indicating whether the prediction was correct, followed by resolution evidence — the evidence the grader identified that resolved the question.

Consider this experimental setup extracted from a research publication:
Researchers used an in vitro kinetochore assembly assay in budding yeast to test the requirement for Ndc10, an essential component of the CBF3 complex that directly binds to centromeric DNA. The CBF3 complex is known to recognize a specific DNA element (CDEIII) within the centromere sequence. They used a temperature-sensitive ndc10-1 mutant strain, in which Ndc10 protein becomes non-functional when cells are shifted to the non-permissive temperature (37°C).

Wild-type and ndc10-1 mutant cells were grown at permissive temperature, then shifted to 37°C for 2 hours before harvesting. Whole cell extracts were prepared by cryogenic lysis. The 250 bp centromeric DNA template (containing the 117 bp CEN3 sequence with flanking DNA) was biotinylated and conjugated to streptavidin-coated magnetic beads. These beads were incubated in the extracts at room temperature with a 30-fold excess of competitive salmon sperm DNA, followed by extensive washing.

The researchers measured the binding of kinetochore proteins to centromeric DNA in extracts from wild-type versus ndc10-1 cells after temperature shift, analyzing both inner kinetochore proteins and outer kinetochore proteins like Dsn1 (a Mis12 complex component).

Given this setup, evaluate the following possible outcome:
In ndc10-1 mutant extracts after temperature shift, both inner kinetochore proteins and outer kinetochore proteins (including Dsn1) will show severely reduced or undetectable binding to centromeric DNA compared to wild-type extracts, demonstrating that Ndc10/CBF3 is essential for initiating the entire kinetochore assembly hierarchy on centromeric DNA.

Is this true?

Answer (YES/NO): YES